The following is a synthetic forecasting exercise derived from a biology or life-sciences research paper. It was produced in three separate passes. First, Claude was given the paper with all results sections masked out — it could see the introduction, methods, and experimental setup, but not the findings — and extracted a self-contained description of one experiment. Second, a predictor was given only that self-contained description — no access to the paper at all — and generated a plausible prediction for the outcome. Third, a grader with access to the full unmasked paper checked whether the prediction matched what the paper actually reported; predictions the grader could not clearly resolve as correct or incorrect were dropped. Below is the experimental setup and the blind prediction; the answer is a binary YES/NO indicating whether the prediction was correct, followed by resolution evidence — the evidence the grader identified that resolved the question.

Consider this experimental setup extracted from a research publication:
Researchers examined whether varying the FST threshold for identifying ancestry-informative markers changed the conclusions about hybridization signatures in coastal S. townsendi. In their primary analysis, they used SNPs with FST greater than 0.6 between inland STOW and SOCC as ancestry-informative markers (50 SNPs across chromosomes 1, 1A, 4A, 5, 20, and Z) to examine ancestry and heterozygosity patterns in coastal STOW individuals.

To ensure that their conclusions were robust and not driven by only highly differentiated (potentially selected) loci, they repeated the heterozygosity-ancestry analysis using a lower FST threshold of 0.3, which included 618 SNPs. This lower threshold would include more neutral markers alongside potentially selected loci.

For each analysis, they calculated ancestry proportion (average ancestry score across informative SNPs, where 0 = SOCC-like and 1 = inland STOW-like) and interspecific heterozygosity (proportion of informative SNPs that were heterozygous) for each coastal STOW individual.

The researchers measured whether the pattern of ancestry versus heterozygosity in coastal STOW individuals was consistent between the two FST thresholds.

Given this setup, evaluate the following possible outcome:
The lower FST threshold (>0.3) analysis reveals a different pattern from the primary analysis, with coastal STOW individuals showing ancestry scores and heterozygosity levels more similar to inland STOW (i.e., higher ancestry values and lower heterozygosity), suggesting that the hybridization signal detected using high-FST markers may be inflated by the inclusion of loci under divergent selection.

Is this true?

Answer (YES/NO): NO